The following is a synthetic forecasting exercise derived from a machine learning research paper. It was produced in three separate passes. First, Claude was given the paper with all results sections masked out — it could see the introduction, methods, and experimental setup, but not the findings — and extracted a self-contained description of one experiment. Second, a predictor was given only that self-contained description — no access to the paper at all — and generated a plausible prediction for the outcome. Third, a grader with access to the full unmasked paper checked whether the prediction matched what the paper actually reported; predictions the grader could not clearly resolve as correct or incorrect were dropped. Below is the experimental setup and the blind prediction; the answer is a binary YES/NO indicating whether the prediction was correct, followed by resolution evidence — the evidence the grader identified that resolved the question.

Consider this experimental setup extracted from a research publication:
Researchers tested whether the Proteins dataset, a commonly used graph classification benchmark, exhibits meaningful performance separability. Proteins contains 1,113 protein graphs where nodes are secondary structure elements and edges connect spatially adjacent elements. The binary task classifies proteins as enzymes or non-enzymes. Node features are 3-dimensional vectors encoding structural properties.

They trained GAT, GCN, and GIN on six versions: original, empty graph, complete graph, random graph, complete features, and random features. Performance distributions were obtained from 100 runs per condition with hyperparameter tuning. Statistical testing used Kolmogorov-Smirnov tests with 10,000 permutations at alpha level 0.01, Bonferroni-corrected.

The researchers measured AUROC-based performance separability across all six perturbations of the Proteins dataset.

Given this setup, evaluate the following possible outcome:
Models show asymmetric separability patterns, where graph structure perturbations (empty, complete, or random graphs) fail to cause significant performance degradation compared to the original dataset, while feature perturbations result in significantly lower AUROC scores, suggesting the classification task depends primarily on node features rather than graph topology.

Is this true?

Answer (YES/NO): NO